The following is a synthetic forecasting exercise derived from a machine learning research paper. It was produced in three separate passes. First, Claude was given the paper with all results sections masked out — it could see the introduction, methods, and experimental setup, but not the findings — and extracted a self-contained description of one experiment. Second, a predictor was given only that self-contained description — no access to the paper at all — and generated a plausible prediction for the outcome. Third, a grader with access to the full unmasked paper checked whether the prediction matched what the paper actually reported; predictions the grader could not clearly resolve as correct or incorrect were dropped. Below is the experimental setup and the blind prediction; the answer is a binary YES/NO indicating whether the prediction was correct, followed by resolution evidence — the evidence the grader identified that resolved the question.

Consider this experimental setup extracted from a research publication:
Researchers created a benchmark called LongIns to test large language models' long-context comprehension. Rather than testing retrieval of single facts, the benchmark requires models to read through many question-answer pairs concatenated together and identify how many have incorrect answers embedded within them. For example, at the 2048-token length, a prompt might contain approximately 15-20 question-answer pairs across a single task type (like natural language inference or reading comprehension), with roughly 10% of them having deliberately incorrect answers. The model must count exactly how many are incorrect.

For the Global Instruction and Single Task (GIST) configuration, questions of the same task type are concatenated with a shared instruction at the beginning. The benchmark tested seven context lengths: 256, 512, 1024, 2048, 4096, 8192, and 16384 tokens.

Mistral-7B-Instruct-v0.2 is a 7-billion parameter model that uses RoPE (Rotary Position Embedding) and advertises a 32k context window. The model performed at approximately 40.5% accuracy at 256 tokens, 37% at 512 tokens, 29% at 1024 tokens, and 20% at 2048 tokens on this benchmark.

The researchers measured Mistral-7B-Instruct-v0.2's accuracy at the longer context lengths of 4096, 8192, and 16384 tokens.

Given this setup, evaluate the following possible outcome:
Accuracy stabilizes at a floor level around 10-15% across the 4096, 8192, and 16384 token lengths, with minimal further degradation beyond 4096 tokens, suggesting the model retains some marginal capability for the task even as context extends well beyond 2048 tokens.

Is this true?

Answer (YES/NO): NO